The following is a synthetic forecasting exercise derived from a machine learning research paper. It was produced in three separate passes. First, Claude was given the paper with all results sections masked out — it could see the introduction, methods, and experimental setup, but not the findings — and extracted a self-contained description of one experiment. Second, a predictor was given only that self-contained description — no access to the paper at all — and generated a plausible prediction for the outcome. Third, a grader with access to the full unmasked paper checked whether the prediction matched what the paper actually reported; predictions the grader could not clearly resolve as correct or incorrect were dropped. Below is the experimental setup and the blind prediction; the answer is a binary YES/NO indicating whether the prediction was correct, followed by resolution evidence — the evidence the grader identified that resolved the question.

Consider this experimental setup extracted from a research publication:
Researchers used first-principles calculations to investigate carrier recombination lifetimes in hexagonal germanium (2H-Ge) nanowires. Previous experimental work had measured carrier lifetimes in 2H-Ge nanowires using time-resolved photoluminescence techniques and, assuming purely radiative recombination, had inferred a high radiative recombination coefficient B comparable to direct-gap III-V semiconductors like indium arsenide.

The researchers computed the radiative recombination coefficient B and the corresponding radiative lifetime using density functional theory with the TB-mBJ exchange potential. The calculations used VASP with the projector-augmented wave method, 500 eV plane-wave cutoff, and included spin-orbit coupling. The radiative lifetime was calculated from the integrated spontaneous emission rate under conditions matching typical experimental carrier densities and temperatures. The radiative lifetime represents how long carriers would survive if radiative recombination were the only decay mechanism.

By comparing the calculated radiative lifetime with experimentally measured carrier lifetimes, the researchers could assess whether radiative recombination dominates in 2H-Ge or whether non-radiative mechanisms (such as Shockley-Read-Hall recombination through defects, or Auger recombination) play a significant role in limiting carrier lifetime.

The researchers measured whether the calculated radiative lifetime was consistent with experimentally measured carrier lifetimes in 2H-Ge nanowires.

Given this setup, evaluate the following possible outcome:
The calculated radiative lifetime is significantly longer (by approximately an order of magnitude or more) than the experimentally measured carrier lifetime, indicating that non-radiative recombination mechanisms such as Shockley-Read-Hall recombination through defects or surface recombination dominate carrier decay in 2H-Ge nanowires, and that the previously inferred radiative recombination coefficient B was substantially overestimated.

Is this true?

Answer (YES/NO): YES